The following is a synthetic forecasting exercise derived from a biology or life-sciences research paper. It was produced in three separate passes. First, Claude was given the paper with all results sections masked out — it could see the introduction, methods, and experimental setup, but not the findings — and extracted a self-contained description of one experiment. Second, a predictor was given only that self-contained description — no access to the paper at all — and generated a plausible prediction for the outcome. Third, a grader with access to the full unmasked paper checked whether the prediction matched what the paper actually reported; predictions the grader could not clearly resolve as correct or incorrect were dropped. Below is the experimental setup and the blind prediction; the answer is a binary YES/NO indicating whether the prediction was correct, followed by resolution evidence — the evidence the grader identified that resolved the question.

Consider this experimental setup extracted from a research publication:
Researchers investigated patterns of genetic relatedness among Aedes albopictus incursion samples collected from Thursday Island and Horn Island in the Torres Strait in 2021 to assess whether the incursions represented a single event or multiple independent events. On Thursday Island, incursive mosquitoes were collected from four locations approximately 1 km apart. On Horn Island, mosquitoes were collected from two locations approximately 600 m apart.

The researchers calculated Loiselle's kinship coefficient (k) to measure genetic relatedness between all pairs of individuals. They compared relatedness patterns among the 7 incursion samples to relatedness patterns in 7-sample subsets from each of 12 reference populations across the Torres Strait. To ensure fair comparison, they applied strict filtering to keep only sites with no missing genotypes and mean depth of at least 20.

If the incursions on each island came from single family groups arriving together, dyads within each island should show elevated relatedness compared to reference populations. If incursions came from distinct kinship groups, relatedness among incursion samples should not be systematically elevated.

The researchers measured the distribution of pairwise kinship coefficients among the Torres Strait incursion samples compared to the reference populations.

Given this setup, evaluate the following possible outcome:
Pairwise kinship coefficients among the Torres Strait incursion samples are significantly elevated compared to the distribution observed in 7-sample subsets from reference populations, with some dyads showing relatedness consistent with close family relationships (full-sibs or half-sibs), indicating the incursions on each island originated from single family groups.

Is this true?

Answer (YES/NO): NO